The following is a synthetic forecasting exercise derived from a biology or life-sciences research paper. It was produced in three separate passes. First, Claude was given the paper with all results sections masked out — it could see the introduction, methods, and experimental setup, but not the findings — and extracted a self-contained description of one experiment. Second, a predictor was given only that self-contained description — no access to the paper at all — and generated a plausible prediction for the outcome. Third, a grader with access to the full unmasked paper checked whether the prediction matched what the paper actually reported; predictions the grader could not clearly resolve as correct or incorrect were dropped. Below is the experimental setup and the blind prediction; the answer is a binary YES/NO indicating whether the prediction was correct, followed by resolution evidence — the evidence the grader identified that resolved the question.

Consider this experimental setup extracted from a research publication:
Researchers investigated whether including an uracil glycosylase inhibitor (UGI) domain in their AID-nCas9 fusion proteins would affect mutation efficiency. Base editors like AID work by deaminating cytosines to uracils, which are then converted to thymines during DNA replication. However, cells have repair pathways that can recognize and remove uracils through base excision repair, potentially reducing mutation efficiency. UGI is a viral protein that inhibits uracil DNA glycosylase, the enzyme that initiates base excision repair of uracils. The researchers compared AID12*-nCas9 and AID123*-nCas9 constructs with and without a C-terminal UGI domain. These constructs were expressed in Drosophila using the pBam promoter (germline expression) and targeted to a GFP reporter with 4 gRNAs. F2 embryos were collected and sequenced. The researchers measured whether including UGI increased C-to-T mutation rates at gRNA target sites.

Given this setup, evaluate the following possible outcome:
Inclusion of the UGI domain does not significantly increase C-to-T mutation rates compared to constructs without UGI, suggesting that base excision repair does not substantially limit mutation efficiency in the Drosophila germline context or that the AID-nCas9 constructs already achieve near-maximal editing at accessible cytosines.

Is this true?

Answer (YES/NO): YES